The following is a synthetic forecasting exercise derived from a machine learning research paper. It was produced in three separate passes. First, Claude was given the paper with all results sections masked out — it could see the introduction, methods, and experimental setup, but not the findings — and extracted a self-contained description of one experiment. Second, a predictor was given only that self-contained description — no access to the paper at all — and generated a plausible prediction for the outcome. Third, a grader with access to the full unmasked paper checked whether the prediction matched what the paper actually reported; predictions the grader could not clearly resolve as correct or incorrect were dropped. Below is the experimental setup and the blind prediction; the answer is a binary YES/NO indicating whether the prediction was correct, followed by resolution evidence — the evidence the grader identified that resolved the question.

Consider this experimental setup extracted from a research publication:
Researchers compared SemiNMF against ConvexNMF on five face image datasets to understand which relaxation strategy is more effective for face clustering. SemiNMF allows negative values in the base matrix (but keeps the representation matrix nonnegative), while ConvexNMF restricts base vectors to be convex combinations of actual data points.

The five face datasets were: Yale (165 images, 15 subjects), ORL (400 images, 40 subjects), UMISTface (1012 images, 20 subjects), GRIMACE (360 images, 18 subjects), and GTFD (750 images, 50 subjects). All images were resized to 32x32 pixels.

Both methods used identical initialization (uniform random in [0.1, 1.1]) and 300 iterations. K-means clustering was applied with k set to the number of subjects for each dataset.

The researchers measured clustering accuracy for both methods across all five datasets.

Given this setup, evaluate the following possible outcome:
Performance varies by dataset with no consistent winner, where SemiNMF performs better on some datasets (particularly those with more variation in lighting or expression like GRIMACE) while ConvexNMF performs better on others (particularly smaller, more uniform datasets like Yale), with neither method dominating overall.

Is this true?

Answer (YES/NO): NO